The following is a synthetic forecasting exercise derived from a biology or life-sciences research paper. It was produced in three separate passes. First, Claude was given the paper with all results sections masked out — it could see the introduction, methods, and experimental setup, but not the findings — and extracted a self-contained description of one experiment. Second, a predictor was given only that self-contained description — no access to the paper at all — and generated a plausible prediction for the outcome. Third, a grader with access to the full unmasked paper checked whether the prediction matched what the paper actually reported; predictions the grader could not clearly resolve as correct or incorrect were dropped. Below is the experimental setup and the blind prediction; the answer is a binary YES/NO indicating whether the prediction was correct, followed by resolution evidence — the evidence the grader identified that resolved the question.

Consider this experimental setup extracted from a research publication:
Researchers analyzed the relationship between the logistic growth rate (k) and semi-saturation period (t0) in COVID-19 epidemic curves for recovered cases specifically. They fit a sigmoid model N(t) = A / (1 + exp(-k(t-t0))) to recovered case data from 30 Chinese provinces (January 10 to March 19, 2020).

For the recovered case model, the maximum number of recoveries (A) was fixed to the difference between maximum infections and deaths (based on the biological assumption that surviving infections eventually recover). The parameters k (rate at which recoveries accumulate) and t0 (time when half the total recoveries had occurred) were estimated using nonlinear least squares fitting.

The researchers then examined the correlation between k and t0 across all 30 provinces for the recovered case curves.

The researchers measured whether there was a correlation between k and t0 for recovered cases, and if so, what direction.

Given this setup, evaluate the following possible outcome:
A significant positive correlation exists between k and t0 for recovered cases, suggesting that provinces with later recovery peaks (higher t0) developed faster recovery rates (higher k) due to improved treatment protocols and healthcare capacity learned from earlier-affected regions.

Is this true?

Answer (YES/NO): NO